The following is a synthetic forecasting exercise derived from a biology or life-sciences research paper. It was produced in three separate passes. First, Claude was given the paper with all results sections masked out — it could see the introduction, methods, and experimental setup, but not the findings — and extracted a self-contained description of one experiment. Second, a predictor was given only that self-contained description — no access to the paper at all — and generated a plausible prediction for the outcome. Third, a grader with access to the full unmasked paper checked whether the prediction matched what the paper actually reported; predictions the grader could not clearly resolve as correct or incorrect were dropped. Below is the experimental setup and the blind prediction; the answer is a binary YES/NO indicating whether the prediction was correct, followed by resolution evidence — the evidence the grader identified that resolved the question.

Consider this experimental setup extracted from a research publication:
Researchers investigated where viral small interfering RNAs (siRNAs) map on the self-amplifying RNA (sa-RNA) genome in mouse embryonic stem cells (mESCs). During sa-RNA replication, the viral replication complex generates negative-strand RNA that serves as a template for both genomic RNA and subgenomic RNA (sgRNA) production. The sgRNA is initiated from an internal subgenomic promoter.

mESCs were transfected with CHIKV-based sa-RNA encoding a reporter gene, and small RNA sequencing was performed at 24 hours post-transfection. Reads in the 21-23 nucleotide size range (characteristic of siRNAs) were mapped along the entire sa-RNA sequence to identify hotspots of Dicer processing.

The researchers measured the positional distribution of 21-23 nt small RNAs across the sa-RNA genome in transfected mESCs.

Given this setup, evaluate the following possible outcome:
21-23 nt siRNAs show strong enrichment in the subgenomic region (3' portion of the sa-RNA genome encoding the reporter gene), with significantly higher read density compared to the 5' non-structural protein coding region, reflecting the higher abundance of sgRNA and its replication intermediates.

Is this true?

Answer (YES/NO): NO